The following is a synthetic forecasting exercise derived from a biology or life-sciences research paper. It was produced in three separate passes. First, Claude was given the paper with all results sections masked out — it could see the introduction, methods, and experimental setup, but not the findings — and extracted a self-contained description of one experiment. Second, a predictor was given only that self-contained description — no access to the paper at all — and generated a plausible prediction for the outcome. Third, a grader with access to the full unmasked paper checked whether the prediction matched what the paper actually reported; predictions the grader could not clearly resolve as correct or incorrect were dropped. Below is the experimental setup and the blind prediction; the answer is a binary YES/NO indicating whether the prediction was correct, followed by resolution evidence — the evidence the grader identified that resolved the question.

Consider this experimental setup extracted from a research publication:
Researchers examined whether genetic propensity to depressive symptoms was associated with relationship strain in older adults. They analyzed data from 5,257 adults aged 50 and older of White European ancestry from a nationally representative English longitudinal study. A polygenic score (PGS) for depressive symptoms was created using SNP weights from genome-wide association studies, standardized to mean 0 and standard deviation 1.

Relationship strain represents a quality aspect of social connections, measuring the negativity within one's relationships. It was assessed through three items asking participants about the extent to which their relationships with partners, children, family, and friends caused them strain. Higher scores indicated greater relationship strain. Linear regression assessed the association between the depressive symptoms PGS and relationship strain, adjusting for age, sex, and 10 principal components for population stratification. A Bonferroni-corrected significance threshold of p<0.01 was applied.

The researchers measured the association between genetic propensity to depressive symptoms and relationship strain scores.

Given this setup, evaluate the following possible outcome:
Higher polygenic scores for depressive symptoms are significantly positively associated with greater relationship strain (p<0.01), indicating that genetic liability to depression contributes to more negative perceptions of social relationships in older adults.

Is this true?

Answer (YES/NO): YES